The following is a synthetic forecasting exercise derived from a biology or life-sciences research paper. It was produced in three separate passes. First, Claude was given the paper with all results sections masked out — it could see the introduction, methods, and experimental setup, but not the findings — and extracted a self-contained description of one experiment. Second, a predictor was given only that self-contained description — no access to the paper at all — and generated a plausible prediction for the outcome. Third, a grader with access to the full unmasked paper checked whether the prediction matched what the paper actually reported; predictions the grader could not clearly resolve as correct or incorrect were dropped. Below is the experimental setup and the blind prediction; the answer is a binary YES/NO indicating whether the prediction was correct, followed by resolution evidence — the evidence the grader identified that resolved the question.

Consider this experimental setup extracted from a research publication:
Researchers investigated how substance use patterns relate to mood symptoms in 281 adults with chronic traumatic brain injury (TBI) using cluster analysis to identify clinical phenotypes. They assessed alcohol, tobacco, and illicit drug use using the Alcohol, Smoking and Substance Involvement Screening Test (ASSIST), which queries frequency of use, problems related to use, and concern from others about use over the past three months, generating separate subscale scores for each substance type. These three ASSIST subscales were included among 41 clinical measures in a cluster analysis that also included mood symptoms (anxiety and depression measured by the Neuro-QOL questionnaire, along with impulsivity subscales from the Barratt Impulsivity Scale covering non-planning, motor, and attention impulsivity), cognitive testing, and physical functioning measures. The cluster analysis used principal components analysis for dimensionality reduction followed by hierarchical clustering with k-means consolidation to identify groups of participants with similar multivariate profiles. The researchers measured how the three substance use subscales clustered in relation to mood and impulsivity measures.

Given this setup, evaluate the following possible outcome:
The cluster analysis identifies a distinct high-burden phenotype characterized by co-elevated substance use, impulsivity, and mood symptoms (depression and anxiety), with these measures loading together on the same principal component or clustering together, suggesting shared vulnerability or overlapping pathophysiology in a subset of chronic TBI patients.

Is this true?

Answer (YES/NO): NO